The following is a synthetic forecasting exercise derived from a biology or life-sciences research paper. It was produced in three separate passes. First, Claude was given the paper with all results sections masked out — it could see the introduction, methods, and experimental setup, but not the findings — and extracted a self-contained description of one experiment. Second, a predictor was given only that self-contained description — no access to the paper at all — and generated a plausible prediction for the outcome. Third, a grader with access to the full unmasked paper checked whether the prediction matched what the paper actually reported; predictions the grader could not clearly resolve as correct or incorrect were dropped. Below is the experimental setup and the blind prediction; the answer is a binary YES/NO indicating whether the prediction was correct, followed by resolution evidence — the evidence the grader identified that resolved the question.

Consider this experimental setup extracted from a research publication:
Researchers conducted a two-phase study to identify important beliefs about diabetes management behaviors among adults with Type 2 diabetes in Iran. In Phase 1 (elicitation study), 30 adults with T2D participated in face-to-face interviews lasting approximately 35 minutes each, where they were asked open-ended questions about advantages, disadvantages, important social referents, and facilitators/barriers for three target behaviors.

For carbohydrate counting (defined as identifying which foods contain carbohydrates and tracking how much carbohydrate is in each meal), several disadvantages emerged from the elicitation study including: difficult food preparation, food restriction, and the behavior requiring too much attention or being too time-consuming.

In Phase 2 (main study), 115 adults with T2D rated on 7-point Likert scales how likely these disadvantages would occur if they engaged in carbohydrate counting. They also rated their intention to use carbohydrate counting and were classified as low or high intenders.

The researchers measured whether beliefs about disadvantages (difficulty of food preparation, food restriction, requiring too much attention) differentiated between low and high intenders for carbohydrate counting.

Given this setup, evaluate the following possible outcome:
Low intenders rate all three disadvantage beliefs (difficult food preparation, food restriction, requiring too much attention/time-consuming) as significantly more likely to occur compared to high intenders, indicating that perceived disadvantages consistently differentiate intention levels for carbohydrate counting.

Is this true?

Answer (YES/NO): YES